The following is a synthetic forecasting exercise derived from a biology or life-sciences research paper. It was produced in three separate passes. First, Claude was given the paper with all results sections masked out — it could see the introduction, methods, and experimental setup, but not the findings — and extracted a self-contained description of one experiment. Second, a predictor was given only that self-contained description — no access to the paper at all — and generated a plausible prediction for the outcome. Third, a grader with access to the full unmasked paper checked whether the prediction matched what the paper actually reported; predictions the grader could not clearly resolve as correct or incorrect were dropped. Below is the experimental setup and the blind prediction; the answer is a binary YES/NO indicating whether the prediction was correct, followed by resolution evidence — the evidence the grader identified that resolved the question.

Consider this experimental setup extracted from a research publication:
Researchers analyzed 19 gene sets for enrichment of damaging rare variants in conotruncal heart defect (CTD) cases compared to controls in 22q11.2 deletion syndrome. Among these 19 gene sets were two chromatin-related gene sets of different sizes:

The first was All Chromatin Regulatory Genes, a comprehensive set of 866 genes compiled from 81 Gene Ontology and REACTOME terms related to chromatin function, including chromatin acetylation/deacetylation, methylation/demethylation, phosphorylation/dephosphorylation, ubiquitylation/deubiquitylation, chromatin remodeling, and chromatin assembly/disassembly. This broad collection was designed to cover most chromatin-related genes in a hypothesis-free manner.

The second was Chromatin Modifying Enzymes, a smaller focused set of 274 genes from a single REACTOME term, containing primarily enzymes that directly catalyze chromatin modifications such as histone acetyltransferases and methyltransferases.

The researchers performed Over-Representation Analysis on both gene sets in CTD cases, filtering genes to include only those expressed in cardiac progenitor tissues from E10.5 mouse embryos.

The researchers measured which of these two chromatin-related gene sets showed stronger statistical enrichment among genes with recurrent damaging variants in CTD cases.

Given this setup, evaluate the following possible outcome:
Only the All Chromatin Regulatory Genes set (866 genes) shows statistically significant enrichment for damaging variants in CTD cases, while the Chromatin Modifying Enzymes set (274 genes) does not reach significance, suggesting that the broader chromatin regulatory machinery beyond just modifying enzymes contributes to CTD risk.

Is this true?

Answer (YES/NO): NO